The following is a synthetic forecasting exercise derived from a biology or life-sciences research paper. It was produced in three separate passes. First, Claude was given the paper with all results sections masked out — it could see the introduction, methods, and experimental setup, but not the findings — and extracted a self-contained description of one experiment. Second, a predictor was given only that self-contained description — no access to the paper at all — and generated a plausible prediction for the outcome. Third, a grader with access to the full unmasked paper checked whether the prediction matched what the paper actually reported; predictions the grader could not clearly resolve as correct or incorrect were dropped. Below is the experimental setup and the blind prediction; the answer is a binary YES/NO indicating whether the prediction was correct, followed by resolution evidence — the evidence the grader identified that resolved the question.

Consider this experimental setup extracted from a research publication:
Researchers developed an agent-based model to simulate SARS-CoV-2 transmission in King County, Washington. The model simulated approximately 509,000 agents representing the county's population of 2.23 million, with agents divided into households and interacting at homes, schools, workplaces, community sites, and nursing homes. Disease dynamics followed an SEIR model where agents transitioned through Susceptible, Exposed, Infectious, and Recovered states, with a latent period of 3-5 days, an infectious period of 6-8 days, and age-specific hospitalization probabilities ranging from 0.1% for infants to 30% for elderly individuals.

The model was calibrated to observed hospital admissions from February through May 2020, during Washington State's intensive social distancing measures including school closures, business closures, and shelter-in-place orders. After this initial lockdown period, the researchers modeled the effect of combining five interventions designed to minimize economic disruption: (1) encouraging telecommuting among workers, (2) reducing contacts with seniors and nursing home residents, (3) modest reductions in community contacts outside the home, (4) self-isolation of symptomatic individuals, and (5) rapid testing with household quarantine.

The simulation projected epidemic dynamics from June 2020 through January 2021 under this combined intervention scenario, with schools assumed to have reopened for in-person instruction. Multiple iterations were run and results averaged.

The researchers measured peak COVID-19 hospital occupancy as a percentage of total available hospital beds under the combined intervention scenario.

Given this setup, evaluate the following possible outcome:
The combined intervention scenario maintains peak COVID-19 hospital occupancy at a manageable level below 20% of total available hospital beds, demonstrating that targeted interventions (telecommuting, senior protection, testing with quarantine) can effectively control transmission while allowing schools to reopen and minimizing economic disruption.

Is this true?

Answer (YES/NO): NO